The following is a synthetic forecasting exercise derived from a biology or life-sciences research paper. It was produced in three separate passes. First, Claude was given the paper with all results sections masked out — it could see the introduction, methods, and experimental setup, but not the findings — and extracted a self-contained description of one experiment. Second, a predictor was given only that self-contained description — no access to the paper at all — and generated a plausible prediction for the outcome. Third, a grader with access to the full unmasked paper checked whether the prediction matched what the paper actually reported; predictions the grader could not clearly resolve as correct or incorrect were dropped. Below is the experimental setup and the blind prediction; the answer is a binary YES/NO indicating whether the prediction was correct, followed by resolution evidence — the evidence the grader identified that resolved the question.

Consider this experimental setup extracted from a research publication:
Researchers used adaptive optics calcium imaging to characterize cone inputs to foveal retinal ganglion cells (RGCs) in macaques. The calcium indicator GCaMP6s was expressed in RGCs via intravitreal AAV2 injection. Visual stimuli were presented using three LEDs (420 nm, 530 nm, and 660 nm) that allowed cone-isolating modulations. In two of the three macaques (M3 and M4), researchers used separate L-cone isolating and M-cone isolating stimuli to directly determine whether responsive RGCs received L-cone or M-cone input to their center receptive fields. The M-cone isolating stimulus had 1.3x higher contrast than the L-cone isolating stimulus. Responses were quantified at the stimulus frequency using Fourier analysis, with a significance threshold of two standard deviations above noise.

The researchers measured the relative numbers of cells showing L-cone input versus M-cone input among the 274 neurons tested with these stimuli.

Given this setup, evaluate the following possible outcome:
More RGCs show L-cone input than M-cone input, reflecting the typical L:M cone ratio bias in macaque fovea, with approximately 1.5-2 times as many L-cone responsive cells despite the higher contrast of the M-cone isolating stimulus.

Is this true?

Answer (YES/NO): NO